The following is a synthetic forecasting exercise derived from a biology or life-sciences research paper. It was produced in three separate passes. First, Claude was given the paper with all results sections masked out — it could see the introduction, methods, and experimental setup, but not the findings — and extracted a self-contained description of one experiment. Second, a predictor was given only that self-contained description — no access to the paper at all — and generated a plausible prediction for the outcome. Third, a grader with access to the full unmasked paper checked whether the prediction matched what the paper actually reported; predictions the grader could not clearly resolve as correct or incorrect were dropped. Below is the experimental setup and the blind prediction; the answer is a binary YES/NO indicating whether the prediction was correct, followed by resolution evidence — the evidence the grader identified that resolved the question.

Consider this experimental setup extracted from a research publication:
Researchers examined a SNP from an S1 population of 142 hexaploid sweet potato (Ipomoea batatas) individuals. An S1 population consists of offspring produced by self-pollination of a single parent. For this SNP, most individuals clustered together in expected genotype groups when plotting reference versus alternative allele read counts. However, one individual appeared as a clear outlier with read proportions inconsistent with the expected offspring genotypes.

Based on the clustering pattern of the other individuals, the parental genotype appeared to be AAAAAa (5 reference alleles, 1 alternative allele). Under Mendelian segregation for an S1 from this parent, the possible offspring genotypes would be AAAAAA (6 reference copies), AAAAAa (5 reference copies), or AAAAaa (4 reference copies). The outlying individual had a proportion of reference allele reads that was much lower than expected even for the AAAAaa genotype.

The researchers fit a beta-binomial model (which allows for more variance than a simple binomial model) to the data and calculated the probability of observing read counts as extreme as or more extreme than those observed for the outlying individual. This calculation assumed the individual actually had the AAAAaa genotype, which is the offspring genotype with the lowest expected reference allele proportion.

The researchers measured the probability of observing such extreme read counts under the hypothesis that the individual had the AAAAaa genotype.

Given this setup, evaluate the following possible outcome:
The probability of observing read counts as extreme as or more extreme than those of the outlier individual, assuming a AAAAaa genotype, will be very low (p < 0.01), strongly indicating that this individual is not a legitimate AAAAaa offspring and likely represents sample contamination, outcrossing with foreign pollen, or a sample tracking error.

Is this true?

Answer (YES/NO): YES